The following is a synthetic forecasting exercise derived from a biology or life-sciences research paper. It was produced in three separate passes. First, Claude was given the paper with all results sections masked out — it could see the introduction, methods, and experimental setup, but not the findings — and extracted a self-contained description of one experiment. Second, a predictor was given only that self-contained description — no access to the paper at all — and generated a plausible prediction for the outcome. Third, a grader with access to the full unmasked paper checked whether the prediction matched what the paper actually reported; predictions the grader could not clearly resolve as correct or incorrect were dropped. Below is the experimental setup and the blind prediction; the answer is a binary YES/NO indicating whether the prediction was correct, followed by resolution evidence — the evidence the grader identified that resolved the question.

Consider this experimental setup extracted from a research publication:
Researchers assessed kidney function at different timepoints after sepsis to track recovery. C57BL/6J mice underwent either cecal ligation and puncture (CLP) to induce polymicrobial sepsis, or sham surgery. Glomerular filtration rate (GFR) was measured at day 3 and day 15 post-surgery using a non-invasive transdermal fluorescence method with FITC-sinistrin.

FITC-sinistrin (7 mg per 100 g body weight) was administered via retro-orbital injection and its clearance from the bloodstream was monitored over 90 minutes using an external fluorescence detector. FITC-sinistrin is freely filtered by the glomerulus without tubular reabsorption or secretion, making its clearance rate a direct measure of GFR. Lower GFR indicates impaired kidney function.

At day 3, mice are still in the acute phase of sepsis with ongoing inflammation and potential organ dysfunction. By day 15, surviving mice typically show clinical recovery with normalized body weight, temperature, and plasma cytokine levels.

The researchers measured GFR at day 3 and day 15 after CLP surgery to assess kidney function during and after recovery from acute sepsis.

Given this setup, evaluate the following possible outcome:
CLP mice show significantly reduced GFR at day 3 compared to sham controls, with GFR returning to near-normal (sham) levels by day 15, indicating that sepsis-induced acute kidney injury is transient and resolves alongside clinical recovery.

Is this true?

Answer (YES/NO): NO